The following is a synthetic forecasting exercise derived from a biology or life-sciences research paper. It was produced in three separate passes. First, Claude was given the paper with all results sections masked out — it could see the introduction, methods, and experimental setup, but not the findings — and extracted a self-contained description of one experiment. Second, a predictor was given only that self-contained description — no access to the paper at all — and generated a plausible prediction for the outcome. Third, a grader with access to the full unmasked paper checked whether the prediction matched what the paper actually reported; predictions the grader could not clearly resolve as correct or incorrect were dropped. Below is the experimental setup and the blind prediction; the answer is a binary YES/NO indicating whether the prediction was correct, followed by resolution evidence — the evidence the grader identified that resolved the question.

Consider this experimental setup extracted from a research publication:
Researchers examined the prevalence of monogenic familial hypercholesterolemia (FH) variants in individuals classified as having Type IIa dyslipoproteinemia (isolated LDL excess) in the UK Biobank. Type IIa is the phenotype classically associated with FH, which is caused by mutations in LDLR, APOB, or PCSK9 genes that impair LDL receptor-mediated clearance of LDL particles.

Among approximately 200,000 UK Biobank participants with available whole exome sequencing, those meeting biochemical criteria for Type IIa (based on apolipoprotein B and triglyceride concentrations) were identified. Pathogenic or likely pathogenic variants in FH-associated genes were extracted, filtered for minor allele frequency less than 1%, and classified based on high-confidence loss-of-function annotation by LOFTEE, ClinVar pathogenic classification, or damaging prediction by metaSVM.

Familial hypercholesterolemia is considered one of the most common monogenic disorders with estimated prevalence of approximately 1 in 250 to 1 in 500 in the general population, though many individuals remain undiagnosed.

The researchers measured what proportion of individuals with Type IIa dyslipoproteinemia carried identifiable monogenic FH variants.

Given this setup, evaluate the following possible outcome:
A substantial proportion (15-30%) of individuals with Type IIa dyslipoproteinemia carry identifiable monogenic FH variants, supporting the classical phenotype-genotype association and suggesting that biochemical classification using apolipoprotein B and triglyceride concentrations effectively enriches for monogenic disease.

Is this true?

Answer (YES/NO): NO